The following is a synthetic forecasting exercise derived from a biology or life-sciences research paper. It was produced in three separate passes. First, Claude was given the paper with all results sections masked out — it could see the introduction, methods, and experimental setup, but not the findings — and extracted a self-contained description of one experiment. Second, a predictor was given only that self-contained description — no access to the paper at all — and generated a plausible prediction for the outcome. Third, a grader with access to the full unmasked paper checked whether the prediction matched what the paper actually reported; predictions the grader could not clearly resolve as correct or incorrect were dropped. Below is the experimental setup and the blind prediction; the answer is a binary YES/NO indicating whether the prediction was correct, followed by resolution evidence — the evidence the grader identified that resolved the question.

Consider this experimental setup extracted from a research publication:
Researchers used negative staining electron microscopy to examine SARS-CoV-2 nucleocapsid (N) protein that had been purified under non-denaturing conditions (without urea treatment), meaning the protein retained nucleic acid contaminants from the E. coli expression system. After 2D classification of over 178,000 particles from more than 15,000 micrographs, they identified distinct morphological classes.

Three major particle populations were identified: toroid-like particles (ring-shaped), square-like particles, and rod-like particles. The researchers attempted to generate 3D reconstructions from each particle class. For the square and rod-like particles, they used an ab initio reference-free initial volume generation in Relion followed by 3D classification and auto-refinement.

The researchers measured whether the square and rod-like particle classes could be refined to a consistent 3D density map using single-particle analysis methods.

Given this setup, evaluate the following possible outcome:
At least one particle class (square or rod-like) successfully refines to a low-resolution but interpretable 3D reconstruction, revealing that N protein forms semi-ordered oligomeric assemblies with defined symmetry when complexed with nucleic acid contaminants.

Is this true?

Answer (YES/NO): YES